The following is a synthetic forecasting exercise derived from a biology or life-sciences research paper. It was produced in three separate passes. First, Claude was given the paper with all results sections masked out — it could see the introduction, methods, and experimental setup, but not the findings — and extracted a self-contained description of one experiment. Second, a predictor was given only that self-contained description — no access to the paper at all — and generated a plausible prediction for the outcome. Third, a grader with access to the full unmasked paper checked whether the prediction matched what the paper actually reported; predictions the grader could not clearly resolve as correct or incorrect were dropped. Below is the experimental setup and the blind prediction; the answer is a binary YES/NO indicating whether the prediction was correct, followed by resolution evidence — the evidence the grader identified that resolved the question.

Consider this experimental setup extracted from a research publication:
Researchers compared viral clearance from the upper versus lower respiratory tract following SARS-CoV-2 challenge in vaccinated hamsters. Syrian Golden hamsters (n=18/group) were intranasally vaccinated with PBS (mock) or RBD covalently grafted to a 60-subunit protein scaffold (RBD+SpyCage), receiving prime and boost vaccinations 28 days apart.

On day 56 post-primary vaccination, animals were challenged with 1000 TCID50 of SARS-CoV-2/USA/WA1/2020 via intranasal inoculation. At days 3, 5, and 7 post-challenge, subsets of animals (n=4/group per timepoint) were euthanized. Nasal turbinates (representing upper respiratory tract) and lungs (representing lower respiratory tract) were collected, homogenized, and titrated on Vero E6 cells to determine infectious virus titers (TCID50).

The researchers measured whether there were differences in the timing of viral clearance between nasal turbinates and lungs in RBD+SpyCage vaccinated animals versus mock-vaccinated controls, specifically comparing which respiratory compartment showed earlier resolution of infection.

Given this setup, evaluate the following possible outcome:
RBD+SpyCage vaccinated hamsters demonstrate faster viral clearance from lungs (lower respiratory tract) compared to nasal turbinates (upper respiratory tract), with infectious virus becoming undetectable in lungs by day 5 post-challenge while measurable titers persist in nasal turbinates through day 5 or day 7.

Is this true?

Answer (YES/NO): NO